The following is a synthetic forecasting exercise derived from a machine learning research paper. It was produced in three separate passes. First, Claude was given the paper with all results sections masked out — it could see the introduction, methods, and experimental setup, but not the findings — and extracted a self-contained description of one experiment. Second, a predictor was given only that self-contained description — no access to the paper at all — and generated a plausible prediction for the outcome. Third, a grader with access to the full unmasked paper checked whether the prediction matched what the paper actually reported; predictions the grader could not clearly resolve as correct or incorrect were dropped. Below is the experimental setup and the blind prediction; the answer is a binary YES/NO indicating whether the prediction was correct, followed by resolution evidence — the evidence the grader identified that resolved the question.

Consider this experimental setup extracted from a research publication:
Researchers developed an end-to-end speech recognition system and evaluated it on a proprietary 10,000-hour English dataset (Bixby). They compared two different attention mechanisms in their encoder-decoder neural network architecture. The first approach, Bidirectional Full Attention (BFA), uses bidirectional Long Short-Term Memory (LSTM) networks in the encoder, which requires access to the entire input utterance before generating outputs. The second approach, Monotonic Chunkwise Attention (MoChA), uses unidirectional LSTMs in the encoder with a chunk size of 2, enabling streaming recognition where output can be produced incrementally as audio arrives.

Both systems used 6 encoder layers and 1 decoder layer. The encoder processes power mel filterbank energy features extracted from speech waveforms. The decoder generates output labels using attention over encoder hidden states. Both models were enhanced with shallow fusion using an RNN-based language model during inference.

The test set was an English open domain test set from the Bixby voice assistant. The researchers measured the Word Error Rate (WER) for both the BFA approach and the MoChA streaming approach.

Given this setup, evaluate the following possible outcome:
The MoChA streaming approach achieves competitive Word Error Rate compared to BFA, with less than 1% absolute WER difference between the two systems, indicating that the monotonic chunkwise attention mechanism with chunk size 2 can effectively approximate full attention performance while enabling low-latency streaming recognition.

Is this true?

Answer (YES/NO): NO